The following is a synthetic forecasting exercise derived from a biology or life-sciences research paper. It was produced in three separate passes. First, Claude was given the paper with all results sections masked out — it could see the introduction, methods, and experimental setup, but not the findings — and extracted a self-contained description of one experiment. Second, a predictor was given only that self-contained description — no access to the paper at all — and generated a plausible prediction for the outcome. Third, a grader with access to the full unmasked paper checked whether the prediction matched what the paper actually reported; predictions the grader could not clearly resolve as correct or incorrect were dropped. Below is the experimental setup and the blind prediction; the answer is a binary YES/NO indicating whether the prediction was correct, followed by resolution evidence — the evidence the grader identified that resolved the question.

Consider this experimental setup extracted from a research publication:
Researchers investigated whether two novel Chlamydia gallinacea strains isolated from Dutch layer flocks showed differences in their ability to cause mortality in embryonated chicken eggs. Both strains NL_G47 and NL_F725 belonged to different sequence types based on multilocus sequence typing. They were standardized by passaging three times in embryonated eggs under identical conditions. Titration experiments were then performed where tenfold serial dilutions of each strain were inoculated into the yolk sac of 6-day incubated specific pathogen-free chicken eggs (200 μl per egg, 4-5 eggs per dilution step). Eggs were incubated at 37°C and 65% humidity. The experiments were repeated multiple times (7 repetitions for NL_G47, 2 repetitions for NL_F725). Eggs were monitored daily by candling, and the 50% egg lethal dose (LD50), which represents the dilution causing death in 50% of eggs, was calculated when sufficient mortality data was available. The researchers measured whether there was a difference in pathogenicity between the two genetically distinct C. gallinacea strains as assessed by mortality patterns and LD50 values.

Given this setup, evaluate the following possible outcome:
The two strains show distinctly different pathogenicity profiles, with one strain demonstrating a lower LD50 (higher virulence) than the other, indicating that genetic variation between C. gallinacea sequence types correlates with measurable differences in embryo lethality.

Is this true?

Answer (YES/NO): NO